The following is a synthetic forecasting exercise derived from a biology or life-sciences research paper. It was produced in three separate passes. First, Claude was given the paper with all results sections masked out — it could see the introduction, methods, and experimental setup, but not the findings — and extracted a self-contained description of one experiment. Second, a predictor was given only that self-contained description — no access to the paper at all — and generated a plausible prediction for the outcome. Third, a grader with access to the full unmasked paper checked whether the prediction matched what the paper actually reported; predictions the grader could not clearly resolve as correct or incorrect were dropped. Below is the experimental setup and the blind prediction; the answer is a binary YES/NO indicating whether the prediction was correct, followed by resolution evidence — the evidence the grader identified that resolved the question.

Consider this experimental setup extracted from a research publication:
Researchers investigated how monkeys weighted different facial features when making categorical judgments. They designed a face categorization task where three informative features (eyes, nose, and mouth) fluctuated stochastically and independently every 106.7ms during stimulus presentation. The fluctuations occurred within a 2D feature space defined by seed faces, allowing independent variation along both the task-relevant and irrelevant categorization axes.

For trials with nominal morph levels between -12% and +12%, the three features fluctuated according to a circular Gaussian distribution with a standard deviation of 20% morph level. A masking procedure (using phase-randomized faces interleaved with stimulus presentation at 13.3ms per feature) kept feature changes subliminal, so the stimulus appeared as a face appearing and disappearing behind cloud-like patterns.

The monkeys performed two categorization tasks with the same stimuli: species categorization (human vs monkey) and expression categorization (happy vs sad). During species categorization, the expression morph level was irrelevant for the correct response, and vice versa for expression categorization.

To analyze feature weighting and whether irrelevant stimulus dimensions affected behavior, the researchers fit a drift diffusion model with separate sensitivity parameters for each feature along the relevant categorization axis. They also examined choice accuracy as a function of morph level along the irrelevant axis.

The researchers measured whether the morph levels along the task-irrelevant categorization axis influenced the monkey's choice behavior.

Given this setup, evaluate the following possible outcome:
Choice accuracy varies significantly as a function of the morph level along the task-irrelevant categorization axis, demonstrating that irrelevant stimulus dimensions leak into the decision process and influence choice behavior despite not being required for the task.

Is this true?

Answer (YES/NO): NO